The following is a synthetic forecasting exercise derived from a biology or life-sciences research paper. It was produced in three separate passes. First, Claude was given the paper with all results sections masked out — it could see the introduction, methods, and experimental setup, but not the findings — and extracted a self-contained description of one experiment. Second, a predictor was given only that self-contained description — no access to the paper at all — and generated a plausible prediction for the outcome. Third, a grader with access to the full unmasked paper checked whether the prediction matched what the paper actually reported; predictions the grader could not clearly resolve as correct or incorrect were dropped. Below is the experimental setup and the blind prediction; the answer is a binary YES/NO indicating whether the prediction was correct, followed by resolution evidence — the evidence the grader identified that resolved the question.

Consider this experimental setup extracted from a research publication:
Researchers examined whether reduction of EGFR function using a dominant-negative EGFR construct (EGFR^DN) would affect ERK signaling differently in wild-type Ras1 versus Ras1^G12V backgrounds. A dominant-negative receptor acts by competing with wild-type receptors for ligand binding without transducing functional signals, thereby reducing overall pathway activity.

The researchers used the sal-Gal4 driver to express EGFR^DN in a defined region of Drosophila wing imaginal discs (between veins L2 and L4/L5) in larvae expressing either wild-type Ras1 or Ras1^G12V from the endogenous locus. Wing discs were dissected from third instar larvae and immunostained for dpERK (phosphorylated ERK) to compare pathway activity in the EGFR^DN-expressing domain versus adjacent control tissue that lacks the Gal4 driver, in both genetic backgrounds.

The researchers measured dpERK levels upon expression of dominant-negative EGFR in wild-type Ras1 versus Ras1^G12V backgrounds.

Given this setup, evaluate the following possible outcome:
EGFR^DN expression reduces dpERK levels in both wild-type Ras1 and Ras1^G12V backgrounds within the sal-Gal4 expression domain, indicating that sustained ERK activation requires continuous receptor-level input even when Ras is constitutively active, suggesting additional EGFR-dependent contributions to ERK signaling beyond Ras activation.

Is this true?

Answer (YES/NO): YES